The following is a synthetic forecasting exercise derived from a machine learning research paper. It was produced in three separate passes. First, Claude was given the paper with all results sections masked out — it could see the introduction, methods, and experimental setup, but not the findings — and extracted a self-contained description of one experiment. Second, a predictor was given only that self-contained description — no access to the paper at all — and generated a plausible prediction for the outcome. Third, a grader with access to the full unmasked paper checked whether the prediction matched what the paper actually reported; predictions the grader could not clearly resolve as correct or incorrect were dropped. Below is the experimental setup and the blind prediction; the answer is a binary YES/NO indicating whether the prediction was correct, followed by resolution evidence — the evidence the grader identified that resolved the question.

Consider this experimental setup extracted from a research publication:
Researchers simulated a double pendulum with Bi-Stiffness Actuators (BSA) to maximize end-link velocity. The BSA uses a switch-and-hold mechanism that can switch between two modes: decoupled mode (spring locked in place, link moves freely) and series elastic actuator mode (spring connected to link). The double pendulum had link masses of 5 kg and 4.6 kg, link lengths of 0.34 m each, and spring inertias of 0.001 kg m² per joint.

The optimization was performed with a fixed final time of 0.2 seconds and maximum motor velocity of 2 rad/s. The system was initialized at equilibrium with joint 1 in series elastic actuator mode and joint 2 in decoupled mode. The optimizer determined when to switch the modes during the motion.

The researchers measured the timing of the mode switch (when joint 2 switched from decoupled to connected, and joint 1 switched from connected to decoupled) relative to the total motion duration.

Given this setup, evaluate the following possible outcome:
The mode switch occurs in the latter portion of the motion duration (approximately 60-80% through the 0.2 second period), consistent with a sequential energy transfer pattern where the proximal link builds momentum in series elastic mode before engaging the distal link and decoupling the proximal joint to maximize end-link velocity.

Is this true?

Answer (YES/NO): YES